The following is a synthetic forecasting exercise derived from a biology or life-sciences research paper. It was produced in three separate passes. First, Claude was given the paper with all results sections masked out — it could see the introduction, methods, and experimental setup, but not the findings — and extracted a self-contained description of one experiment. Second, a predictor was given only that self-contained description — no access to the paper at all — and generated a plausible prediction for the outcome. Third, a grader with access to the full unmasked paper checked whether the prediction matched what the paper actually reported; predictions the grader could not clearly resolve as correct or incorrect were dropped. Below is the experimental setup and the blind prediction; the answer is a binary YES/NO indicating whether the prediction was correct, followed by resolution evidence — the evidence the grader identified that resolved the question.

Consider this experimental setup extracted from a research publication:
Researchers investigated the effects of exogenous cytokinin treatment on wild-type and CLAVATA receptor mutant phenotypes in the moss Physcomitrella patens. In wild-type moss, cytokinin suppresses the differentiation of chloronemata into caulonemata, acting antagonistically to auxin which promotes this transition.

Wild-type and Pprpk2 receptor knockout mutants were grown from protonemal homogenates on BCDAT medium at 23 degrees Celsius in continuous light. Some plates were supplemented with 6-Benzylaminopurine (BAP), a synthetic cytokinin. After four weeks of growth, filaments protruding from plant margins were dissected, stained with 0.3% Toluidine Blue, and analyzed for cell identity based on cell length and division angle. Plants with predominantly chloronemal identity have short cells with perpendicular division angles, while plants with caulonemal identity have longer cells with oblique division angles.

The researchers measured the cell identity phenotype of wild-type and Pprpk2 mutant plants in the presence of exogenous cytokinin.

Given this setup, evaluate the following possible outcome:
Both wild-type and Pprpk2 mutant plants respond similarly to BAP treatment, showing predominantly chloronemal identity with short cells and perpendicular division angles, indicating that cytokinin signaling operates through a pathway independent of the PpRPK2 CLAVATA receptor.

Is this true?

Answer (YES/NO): NO